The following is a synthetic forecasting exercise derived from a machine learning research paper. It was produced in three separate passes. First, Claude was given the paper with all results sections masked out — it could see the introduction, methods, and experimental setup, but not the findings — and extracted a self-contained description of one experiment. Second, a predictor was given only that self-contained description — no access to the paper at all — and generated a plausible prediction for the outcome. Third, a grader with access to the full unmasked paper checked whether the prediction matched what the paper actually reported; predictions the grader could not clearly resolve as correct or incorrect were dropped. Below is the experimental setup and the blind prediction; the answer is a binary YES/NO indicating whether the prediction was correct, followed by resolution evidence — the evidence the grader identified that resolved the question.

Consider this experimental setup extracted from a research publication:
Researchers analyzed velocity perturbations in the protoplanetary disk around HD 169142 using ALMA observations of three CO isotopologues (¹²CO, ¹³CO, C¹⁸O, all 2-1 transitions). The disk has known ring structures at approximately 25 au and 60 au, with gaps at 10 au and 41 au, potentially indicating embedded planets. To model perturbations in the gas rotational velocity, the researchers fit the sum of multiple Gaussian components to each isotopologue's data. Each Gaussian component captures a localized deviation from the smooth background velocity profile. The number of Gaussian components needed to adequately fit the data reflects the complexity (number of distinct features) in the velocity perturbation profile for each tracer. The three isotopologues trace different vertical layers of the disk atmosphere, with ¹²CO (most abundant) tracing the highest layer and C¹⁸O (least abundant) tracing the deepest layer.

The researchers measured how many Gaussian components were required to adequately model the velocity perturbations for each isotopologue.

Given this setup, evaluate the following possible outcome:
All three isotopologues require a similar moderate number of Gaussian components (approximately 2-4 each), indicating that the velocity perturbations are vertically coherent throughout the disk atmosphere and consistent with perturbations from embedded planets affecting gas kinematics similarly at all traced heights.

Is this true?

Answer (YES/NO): NO